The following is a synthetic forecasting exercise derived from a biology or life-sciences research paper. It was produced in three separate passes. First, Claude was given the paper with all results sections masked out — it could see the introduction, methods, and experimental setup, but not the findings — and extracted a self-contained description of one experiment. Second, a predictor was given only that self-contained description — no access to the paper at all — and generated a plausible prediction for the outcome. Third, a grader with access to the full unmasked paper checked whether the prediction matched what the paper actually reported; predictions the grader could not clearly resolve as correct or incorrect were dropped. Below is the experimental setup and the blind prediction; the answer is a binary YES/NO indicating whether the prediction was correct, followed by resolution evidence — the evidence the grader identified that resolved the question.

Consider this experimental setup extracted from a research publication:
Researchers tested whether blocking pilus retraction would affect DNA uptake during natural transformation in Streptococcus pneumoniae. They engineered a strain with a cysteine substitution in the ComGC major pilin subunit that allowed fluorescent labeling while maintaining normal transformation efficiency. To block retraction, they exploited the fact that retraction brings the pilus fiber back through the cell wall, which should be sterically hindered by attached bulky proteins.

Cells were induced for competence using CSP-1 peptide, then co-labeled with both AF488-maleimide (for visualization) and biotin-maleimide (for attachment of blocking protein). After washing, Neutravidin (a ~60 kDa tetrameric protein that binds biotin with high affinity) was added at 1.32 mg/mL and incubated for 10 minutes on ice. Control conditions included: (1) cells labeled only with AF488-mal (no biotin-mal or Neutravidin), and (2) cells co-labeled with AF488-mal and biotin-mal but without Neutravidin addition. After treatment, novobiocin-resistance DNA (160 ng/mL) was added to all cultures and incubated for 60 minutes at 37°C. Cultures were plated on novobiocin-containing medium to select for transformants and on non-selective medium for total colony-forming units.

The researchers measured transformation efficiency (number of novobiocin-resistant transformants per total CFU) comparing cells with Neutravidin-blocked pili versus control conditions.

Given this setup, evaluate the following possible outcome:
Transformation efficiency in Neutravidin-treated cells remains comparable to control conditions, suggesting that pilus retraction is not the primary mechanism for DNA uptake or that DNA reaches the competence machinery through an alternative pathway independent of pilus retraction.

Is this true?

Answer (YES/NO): NO